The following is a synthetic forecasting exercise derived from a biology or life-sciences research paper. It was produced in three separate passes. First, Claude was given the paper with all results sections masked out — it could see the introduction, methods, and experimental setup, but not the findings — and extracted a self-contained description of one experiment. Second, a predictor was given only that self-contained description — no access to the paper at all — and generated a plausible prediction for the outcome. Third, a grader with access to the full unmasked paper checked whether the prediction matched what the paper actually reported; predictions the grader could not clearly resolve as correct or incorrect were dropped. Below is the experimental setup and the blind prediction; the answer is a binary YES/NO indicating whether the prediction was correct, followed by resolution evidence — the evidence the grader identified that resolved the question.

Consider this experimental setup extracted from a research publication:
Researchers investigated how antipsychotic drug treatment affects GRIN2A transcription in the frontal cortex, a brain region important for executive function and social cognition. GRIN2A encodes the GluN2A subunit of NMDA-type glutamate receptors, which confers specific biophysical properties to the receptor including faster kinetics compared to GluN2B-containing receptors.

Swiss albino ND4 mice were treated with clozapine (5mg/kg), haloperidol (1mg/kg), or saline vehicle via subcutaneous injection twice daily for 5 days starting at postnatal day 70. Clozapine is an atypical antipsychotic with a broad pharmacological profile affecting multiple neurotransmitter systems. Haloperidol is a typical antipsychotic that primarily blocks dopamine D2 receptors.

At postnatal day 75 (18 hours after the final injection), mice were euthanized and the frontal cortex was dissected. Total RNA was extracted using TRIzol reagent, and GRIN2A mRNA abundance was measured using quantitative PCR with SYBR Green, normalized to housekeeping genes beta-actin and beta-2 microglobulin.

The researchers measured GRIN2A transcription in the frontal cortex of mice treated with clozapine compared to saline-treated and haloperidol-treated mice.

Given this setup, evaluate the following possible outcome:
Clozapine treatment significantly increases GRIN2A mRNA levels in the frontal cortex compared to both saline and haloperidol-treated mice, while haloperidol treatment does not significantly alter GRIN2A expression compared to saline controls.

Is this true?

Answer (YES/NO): YES